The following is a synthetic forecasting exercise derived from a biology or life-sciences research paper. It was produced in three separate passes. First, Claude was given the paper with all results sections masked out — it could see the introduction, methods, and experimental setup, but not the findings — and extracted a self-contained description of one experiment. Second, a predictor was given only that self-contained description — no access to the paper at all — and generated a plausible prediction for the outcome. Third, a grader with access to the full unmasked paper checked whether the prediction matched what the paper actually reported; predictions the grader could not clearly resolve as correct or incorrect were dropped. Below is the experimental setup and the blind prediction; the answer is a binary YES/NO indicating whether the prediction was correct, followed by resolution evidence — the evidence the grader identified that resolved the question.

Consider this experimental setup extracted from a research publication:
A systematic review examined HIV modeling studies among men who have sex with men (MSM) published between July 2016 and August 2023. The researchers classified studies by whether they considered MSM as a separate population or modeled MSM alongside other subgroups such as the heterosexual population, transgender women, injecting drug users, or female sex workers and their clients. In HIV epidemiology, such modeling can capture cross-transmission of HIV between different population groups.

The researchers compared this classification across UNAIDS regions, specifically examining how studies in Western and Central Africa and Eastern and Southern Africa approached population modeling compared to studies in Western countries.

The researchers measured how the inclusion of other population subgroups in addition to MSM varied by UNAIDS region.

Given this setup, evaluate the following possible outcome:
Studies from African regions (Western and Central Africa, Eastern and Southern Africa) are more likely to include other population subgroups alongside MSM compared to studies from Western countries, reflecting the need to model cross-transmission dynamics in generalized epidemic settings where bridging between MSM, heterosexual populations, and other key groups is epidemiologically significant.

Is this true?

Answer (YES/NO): YES